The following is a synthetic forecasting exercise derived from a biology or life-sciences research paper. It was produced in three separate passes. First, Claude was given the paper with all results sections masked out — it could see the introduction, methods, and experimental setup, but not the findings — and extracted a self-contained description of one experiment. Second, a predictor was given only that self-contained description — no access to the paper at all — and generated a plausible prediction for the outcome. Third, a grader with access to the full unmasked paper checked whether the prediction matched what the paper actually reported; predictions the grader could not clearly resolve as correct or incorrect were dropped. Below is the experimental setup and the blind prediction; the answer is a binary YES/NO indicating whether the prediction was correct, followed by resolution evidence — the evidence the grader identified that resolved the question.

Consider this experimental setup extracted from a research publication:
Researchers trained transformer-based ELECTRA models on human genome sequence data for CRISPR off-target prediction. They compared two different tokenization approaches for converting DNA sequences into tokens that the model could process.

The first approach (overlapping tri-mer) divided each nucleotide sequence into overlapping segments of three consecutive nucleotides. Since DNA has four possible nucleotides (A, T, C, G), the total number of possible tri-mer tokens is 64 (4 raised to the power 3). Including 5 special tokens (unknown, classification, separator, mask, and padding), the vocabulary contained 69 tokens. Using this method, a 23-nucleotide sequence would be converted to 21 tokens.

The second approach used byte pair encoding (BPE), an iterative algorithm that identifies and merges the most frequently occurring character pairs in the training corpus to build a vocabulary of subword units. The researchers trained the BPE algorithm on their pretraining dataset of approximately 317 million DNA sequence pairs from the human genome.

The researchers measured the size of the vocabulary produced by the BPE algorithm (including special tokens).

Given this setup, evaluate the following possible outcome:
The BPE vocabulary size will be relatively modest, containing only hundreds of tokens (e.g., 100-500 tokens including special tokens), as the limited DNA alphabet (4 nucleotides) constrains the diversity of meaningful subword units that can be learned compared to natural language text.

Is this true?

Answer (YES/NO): YES